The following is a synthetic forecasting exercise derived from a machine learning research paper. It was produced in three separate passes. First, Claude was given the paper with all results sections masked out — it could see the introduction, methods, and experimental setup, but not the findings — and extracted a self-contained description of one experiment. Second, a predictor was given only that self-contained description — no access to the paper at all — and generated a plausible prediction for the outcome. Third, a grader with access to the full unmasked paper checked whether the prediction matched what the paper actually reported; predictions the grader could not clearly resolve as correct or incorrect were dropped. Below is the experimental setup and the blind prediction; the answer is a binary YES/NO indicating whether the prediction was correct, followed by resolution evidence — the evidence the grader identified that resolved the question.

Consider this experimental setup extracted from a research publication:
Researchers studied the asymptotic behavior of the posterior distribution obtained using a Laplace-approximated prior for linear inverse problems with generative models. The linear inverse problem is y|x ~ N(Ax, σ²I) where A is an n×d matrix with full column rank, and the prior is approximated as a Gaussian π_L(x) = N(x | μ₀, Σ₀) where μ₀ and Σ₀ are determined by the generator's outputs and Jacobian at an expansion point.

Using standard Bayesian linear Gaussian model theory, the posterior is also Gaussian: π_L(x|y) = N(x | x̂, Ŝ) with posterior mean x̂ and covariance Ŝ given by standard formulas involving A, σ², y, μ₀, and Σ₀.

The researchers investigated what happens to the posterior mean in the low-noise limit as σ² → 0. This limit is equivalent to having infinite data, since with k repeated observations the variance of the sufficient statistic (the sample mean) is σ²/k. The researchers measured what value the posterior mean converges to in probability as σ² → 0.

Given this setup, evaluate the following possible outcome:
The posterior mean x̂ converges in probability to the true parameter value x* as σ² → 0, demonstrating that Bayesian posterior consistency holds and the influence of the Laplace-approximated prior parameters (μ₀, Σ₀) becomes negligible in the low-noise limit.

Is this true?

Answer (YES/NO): YES